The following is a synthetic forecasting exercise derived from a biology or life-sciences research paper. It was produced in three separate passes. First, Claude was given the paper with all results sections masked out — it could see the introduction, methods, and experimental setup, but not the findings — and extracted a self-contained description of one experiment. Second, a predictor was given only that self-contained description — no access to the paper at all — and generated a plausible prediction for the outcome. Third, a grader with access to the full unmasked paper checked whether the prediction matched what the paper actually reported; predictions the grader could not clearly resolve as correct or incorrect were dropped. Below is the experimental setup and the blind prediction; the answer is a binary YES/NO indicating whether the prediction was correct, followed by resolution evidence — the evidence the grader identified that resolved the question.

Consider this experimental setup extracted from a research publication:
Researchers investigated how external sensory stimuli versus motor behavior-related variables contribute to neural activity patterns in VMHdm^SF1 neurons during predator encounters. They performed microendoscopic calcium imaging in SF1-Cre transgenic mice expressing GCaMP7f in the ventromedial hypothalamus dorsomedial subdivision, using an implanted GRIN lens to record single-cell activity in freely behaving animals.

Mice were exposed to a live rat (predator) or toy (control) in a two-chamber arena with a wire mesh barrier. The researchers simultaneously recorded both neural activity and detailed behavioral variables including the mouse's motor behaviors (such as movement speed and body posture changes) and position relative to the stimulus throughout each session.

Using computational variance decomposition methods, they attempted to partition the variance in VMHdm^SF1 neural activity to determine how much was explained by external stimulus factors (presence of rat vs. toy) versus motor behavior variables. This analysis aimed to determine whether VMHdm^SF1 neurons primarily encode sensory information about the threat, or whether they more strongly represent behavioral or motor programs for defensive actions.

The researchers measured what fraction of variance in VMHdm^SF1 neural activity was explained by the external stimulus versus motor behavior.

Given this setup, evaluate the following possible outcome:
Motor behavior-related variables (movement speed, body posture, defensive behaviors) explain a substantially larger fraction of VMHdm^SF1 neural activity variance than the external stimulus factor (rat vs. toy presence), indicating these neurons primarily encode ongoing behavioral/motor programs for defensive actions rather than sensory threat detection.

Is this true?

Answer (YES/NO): NO